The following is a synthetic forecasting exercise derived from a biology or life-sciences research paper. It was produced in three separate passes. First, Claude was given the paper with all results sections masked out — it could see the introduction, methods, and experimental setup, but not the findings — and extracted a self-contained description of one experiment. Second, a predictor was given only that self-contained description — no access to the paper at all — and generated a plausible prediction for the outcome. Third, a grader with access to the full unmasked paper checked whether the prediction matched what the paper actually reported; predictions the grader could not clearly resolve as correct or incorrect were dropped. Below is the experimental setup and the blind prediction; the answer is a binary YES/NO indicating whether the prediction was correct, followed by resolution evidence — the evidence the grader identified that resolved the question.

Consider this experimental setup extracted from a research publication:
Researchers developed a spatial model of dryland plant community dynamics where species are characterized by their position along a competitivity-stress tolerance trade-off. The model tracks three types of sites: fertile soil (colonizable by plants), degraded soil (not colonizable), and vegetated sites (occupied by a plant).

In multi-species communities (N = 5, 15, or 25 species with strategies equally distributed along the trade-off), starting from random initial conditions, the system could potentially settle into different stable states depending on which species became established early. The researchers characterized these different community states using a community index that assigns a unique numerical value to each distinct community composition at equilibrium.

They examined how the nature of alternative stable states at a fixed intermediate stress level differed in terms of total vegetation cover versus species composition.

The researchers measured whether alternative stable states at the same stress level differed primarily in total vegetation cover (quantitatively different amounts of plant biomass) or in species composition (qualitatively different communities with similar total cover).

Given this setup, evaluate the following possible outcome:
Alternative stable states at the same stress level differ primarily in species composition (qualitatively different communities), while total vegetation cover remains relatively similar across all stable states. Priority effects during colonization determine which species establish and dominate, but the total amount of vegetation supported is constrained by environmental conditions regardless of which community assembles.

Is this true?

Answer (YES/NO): YES